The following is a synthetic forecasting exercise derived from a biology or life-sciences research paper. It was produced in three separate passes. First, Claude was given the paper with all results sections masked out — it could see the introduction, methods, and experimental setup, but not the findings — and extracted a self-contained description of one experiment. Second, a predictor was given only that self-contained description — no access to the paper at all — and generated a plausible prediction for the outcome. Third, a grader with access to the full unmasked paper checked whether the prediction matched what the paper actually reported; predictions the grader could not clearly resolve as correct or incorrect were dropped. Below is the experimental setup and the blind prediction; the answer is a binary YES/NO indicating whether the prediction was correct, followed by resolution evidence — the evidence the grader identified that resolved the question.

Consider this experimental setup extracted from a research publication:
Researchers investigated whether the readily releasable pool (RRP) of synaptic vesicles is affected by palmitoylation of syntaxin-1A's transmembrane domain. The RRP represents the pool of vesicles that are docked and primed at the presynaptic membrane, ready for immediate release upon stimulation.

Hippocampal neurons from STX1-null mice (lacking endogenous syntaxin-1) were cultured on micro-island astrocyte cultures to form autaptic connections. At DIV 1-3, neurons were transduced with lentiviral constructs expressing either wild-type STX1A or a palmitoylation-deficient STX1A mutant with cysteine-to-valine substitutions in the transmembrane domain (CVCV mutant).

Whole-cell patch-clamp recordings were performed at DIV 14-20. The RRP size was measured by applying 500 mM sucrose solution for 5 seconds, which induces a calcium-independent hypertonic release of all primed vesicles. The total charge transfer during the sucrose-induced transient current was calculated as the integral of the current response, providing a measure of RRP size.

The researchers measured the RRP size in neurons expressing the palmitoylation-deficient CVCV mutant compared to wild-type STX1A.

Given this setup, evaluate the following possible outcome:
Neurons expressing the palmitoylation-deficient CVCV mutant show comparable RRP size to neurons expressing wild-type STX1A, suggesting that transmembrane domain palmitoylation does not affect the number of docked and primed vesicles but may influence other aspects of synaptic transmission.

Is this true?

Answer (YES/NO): YES